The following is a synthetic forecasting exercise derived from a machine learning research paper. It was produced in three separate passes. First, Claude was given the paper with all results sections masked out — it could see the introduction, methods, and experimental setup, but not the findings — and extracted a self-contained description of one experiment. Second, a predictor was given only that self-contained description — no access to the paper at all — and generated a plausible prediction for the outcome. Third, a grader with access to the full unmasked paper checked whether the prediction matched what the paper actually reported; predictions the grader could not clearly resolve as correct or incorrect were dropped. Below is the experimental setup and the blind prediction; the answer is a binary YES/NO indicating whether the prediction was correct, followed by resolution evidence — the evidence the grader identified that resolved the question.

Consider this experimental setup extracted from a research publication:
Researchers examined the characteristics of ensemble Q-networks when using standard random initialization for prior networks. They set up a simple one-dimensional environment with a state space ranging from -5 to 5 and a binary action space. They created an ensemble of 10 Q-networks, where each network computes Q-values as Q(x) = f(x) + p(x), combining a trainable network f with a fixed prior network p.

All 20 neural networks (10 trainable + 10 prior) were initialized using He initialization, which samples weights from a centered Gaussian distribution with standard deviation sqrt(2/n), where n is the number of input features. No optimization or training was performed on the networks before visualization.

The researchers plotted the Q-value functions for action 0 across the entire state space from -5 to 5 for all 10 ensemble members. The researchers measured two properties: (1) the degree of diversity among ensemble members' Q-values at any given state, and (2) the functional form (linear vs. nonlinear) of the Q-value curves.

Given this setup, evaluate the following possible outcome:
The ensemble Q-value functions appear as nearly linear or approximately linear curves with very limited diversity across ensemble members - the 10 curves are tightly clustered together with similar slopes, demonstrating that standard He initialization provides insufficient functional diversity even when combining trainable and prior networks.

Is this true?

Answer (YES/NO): YES